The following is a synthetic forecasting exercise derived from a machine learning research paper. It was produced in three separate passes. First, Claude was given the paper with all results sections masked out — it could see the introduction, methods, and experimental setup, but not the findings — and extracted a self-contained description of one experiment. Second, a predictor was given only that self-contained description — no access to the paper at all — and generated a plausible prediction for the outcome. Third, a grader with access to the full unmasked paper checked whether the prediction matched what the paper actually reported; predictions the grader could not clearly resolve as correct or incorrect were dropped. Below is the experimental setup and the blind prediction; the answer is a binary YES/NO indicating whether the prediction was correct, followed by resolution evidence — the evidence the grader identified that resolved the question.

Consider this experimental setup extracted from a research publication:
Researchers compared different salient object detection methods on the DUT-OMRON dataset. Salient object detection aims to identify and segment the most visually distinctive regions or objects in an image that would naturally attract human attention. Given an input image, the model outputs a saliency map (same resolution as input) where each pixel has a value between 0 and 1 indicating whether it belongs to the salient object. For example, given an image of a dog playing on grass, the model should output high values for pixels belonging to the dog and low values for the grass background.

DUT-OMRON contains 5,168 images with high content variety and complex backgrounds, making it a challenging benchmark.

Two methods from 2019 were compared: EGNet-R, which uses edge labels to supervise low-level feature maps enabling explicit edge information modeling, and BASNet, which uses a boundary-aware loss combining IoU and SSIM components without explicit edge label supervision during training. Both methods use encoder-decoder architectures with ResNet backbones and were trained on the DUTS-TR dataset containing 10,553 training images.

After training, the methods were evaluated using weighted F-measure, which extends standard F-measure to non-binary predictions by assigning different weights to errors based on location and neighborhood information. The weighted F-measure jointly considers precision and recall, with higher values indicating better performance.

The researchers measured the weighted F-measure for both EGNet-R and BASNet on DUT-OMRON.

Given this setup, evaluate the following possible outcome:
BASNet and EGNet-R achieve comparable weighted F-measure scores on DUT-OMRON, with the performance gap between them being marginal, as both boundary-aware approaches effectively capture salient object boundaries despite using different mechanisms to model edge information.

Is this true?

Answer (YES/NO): NO